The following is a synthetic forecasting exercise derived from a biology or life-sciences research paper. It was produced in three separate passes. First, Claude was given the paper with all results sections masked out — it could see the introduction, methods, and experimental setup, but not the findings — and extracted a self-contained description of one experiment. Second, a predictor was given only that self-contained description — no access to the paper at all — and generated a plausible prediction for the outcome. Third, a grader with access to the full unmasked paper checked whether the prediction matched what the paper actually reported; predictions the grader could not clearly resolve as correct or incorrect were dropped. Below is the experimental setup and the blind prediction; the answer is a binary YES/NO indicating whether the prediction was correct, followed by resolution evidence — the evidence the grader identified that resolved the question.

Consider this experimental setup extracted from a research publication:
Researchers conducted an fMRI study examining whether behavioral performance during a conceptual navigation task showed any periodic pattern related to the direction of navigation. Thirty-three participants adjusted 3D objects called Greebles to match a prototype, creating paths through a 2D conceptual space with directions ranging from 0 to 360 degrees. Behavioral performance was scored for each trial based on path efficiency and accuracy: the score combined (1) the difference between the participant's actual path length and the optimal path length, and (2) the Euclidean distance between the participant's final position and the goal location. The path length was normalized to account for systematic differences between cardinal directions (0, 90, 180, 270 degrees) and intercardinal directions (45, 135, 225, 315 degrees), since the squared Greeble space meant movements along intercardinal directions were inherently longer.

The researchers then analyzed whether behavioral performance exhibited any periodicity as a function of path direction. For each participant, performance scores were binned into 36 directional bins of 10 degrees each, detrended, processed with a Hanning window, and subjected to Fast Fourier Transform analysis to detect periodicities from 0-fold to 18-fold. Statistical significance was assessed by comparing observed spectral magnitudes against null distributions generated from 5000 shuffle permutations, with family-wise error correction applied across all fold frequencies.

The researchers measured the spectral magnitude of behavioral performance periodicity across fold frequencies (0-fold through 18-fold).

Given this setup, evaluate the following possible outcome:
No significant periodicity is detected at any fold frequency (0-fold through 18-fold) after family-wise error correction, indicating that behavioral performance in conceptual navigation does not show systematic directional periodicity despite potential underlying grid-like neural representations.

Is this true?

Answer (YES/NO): NO